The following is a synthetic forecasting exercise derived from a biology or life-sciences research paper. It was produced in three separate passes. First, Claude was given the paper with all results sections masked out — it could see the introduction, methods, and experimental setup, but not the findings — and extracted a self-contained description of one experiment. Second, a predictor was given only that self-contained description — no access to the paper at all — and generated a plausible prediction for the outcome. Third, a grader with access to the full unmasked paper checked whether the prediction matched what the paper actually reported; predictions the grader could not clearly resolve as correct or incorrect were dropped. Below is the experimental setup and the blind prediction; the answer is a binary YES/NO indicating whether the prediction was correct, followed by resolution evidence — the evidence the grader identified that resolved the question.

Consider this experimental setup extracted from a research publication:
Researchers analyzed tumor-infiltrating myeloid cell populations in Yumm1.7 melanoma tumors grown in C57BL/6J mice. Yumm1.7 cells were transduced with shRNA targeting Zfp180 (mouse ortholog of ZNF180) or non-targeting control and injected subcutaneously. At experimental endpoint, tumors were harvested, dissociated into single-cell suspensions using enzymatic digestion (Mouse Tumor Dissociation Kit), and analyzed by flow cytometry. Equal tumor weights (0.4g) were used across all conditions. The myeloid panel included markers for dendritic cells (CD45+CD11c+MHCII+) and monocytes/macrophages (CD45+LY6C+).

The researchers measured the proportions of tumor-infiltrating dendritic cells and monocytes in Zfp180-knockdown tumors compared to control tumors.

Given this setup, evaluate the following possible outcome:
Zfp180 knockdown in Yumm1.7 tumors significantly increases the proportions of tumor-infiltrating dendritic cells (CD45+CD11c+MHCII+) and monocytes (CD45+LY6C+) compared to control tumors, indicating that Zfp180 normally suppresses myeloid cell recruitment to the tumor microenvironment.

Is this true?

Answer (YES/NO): NO